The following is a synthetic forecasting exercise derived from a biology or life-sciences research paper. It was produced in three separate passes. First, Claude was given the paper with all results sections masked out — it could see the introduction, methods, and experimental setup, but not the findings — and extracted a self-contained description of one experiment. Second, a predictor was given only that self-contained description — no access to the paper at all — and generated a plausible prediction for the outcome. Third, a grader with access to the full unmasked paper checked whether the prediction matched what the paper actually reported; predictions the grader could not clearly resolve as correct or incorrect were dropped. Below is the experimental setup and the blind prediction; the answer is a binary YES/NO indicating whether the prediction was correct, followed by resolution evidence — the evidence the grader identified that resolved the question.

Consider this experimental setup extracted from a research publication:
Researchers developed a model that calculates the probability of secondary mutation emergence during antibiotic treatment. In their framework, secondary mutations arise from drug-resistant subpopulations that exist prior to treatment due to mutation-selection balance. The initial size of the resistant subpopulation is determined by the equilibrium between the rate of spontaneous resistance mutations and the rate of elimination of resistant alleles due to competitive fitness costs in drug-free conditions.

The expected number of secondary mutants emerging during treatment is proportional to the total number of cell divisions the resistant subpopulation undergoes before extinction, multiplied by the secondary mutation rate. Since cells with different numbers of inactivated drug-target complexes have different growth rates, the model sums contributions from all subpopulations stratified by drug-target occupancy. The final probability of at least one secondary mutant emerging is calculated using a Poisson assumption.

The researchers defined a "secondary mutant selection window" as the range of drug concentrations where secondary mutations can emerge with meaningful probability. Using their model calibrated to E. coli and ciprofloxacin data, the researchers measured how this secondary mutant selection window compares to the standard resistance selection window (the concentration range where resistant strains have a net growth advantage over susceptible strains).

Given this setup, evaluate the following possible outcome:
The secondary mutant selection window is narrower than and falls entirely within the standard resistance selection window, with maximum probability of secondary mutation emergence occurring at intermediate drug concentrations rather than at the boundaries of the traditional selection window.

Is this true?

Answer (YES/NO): NO